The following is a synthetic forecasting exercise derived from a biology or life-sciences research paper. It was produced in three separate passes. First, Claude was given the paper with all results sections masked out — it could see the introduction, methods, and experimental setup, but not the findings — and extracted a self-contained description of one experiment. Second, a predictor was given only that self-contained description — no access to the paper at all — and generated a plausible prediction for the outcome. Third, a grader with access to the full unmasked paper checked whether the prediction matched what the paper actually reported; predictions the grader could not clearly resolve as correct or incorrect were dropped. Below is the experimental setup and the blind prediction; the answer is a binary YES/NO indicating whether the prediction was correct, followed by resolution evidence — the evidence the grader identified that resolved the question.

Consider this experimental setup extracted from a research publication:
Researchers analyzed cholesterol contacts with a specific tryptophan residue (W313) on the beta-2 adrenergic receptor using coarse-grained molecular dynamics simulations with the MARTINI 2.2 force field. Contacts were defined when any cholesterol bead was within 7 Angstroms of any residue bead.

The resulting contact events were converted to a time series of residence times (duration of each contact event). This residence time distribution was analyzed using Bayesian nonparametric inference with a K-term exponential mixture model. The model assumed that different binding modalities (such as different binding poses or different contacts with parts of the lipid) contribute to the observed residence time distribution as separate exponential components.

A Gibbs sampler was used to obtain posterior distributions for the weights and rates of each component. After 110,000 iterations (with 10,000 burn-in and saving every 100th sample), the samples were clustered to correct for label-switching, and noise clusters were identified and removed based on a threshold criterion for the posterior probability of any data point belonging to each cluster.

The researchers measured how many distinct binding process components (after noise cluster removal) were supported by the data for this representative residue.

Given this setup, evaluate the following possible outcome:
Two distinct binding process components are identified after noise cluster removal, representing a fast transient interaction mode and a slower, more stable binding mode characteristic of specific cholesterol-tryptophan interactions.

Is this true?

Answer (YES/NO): NO